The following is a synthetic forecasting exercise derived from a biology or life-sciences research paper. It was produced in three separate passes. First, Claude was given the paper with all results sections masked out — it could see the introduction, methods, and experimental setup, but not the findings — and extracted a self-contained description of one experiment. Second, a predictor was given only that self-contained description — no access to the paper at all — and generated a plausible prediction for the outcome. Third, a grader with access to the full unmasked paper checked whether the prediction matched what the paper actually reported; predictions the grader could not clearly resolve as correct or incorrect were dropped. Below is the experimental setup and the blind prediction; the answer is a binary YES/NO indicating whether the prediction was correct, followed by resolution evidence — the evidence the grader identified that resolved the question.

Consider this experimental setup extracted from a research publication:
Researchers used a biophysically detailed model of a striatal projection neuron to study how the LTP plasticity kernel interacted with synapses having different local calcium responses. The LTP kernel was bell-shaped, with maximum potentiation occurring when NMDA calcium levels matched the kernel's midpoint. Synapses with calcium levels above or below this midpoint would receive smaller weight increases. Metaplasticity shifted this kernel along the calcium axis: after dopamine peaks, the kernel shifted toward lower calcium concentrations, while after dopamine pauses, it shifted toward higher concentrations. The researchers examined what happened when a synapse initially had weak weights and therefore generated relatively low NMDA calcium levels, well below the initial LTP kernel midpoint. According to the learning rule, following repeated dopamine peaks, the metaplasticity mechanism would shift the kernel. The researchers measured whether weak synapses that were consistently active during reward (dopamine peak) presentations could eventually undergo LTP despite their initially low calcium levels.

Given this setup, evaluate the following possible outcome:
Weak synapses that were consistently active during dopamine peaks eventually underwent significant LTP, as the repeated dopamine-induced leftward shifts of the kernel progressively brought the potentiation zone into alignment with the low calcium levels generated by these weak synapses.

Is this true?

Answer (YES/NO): YES